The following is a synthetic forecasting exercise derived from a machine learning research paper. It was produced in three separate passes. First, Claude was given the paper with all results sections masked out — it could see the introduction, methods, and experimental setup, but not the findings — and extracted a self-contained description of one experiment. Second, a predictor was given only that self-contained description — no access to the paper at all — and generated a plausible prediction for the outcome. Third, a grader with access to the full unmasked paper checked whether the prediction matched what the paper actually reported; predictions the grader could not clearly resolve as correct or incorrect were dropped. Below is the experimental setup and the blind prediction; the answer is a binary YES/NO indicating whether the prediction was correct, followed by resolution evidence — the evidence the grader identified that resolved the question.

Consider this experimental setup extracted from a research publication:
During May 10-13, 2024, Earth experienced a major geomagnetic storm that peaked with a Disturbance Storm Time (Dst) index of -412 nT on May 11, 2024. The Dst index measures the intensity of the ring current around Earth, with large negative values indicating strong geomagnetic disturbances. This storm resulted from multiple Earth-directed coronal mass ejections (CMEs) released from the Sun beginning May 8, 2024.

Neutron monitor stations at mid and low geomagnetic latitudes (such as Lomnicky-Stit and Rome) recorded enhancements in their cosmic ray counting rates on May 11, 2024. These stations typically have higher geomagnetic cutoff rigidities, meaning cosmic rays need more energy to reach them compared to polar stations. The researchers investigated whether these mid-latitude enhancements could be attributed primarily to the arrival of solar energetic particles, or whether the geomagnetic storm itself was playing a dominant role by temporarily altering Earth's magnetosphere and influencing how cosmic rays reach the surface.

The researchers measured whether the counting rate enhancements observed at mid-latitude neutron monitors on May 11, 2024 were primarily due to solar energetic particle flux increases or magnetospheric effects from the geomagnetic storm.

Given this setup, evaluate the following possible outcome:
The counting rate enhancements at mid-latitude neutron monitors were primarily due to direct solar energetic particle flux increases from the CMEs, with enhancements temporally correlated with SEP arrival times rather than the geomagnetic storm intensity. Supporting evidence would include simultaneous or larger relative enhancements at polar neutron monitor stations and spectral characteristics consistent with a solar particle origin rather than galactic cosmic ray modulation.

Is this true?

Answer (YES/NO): NO